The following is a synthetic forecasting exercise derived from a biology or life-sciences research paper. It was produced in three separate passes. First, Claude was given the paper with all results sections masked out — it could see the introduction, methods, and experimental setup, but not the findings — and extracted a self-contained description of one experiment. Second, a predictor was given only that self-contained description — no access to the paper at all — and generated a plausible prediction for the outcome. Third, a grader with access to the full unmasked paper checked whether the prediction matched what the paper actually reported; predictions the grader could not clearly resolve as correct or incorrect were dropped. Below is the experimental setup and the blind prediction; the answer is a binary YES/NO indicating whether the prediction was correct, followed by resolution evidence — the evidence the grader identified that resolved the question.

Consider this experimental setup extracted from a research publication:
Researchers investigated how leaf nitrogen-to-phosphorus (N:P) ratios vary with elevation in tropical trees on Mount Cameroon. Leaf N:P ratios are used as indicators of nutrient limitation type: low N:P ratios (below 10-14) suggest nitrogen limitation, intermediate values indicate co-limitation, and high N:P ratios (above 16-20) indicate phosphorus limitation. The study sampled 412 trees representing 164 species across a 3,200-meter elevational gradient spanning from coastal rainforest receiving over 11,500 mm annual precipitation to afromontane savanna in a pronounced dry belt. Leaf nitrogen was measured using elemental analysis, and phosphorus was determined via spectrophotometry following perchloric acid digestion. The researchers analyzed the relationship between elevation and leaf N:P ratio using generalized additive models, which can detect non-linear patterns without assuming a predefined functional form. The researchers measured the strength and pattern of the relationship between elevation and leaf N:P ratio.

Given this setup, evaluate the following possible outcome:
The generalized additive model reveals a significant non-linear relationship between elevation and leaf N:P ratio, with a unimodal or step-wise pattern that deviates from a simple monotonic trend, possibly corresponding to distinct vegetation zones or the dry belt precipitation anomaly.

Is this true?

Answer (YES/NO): NO